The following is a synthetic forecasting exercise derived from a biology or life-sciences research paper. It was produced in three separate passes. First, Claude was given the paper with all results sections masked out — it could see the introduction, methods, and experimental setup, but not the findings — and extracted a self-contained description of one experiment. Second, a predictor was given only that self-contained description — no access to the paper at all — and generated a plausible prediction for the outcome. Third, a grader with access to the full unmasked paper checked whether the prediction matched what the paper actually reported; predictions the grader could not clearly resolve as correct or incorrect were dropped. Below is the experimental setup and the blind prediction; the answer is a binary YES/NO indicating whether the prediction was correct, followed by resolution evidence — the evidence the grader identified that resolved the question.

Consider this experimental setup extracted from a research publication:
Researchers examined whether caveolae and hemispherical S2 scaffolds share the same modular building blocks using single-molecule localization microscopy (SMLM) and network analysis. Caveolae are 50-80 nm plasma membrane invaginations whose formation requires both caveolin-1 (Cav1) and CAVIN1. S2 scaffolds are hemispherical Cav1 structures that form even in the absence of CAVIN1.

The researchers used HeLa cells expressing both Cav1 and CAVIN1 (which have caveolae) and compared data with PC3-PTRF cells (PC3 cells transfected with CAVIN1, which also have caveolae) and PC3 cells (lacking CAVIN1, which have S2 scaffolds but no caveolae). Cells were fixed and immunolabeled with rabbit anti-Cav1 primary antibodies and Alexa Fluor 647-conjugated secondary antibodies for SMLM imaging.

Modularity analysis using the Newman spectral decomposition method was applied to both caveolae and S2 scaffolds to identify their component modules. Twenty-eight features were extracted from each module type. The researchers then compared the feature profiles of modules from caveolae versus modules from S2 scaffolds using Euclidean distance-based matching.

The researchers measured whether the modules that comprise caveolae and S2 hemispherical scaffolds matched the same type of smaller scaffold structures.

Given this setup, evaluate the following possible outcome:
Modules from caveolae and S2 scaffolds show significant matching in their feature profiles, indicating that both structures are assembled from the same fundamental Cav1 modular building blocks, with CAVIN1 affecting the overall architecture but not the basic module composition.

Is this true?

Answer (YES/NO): NO